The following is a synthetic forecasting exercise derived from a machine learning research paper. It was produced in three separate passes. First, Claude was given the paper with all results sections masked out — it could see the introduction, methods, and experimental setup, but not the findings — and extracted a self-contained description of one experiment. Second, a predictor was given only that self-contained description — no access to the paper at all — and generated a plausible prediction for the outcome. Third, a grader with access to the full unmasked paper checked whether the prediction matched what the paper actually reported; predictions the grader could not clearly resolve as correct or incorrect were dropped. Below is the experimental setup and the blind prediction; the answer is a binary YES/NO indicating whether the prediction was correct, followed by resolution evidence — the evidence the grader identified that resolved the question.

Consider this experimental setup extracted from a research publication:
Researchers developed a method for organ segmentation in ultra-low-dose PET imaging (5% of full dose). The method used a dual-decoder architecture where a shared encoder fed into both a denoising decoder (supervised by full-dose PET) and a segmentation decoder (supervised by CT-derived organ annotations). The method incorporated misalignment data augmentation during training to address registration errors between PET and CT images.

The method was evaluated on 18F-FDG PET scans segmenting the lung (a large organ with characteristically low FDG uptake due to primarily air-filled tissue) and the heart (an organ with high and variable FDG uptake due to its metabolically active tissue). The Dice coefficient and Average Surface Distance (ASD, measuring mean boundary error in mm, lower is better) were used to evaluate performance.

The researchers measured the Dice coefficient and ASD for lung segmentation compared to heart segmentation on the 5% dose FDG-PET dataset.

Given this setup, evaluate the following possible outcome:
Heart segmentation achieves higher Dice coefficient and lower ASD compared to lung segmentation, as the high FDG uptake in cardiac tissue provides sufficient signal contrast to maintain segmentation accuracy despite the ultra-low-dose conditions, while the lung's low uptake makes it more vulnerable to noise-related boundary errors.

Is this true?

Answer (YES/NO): NO